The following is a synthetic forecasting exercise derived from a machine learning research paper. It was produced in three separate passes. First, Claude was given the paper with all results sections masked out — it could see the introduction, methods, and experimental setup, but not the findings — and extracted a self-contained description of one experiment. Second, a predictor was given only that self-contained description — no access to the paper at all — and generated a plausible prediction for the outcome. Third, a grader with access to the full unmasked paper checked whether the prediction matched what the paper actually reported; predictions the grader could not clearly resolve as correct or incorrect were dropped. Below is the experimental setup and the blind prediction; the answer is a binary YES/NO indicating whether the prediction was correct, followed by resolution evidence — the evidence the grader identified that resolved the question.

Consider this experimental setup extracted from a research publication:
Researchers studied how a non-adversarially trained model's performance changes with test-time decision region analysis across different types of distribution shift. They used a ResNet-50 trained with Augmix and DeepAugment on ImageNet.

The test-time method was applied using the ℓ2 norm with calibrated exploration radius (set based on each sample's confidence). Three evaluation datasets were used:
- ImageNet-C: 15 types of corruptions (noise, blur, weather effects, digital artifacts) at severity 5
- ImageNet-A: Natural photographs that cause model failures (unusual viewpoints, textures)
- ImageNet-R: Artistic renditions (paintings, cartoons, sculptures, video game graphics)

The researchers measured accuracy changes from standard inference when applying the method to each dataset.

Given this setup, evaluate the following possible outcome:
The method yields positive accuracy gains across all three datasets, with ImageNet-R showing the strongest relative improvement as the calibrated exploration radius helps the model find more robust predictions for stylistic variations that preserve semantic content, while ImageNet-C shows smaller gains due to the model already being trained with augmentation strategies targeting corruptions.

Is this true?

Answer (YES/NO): NO